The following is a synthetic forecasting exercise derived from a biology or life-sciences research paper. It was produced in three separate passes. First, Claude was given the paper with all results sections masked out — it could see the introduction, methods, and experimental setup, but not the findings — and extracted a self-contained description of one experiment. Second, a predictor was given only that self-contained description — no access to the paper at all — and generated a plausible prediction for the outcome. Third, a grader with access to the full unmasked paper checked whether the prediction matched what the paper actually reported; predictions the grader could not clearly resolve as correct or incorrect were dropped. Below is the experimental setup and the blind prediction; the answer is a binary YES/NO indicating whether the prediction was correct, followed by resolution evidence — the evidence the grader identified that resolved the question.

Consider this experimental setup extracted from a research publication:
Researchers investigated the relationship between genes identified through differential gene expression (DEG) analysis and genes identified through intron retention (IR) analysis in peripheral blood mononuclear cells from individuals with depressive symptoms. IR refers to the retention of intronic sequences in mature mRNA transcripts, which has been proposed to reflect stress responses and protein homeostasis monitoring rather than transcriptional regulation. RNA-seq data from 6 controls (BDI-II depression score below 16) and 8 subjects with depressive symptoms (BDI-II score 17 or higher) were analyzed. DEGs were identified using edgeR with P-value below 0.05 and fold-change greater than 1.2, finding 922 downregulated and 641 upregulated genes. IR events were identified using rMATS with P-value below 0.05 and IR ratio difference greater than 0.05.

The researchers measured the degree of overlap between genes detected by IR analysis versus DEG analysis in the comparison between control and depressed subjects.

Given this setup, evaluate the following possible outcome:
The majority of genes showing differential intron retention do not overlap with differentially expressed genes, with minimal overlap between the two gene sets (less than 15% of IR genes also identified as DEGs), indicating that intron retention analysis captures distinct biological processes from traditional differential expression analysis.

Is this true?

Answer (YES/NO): NO